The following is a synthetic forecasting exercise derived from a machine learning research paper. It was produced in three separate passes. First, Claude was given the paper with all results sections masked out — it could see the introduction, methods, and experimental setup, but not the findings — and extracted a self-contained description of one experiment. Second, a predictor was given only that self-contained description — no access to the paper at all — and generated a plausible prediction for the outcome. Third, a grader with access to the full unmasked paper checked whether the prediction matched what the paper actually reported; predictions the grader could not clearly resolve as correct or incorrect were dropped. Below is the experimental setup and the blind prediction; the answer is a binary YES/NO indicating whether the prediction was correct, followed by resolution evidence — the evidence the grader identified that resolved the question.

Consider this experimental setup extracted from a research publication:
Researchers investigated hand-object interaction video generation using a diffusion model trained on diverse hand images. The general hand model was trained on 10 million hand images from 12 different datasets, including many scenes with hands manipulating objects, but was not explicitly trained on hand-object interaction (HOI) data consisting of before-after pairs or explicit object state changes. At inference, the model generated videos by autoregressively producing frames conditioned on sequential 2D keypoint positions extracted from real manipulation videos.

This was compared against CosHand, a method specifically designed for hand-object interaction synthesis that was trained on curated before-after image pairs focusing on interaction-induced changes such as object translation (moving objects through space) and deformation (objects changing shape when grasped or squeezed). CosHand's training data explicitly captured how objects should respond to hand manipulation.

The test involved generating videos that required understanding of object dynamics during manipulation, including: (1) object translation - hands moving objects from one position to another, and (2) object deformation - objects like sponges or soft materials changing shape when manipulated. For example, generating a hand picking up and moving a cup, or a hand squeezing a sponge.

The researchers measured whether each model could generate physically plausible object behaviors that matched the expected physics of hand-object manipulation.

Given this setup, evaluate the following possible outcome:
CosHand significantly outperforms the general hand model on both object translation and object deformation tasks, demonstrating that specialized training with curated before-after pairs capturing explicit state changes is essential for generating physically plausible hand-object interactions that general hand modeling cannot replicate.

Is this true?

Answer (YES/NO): NO